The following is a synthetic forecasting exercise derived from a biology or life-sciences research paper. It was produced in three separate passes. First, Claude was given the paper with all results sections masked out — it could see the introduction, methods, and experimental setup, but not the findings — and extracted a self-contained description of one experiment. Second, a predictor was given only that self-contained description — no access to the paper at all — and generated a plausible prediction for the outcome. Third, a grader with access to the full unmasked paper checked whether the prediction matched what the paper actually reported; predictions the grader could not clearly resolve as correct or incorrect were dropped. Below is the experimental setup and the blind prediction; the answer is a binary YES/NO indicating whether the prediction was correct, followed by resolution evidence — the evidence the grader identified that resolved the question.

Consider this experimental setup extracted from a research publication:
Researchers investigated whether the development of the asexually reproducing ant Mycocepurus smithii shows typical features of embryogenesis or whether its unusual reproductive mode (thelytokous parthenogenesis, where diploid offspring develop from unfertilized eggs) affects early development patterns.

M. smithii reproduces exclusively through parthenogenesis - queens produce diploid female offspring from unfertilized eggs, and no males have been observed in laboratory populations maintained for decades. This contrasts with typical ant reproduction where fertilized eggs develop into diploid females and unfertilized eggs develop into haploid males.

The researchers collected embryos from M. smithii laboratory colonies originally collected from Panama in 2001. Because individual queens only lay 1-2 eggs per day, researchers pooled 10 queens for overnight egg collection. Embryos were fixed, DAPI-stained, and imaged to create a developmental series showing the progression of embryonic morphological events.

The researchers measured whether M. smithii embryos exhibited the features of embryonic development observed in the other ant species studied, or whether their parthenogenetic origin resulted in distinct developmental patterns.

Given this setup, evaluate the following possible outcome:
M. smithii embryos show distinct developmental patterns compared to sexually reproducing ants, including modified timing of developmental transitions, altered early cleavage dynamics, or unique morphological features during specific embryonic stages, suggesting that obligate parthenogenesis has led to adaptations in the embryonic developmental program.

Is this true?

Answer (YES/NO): NO